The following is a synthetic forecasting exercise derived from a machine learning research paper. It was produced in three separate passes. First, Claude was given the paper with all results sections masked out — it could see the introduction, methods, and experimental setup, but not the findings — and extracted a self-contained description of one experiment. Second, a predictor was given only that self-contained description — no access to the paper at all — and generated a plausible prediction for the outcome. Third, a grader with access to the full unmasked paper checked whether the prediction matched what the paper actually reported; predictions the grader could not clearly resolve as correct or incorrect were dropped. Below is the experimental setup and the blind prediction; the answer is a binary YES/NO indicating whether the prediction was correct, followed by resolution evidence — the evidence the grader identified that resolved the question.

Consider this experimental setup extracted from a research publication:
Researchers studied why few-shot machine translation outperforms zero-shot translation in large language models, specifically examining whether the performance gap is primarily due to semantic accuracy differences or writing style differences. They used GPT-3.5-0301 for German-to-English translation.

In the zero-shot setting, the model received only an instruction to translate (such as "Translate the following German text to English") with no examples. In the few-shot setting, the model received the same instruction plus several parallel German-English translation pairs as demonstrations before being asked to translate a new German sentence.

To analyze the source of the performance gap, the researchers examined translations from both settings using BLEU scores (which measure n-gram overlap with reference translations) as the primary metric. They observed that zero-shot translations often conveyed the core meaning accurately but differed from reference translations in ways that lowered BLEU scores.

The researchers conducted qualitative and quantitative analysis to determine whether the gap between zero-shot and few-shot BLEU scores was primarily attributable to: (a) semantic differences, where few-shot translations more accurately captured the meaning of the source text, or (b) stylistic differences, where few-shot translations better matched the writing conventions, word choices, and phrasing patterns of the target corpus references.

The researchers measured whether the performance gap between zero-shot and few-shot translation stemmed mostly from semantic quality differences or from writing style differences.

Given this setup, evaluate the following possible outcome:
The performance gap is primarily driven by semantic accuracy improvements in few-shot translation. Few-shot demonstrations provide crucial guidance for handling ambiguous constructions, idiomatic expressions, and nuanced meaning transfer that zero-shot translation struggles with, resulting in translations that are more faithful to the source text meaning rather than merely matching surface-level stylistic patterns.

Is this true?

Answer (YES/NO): NO